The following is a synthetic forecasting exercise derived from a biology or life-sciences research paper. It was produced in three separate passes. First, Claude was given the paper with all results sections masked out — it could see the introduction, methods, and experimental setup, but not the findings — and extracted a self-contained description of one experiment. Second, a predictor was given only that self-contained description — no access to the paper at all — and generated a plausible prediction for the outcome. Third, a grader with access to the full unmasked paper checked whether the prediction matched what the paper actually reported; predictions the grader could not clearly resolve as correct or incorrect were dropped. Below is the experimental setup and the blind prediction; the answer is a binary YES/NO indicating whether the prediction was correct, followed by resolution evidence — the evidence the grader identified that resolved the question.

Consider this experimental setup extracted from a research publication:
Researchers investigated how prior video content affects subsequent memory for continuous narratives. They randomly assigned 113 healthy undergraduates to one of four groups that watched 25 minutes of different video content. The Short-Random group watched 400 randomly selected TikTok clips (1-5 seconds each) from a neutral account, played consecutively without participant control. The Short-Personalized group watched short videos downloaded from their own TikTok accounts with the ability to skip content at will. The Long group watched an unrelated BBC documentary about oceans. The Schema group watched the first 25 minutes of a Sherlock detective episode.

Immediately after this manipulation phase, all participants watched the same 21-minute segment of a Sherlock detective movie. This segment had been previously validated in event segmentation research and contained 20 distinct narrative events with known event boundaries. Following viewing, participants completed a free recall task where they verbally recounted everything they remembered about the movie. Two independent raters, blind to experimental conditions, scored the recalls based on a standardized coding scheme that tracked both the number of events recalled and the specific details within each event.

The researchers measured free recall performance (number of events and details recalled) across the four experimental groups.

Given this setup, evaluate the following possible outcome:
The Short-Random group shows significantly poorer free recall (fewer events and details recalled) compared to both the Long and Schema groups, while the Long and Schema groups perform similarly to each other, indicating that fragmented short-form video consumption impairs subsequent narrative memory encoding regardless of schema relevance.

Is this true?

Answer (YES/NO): NO